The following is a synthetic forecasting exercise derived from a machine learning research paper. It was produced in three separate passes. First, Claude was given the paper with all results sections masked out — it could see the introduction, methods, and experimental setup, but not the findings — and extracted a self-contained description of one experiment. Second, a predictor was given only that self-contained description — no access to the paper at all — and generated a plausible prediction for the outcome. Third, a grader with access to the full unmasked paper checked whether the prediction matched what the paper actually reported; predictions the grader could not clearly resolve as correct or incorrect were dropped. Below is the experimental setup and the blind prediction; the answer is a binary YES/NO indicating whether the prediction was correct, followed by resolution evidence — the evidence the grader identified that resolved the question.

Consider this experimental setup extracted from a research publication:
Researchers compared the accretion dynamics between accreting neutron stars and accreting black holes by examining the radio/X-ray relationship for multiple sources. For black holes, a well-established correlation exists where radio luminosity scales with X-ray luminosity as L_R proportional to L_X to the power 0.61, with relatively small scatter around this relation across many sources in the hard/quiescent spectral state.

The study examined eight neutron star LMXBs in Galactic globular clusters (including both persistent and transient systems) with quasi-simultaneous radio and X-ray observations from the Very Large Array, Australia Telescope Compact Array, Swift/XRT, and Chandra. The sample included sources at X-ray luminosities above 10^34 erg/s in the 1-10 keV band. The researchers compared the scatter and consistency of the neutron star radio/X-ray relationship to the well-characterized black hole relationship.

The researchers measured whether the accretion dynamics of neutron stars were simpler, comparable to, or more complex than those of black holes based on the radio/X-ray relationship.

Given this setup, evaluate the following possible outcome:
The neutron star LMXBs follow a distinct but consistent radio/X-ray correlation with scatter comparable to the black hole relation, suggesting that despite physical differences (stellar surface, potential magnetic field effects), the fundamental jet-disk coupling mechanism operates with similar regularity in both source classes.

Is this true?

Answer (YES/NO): NO